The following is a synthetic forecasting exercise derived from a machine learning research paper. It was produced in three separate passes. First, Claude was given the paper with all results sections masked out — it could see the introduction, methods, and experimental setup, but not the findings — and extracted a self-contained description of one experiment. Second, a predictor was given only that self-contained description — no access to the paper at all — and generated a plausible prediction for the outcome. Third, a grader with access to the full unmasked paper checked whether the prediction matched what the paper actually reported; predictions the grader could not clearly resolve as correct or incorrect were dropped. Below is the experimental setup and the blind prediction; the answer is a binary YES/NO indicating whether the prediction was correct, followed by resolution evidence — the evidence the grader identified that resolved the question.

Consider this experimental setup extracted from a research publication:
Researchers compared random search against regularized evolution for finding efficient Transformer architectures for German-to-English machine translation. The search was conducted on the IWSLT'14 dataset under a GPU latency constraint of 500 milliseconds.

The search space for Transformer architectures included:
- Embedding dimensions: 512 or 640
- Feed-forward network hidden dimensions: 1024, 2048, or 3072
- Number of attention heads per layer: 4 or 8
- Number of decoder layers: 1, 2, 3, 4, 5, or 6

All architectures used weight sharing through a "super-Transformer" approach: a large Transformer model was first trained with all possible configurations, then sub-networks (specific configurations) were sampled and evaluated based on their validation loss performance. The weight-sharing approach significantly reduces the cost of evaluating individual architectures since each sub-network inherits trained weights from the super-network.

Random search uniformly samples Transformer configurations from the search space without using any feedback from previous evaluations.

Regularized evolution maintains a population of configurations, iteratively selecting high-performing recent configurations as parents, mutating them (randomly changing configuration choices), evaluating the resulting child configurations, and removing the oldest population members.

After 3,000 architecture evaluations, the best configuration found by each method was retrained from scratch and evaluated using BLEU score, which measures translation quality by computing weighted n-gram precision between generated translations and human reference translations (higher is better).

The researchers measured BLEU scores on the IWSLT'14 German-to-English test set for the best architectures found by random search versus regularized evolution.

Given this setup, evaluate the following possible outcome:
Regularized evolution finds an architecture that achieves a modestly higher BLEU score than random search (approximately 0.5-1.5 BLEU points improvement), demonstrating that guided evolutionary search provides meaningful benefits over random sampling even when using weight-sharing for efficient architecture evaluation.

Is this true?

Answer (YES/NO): NO